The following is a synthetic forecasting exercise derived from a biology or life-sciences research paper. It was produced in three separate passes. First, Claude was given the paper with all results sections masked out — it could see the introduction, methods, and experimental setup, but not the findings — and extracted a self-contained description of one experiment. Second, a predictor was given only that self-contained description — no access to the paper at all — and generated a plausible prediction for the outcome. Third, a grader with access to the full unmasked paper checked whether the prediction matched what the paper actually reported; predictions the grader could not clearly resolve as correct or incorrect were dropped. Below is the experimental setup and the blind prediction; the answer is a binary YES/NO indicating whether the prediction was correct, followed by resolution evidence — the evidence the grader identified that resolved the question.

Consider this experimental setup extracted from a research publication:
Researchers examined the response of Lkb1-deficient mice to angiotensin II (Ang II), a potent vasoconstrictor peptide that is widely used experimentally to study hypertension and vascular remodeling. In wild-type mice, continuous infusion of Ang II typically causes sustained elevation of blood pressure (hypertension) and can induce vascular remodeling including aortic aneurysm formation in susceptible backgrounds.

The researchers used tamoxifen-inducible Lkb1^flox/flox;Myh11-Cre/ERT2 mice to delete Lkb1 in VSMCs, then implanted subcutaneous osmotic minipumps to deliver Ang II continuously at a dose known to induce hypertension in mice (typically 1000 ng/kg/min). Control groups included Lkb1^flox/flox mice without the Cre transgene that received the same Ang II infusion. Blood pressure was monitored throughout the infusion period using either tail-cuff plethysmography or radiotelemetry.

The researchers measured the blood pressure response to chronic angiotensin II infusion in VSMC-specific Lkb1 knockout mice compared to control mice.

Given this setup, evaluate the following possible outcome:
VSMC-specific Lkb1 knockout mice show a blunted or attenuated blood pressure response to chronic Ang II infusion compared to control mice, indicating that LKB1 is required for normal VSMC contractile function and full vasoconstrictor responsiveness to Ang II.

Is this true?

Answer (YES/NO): YES